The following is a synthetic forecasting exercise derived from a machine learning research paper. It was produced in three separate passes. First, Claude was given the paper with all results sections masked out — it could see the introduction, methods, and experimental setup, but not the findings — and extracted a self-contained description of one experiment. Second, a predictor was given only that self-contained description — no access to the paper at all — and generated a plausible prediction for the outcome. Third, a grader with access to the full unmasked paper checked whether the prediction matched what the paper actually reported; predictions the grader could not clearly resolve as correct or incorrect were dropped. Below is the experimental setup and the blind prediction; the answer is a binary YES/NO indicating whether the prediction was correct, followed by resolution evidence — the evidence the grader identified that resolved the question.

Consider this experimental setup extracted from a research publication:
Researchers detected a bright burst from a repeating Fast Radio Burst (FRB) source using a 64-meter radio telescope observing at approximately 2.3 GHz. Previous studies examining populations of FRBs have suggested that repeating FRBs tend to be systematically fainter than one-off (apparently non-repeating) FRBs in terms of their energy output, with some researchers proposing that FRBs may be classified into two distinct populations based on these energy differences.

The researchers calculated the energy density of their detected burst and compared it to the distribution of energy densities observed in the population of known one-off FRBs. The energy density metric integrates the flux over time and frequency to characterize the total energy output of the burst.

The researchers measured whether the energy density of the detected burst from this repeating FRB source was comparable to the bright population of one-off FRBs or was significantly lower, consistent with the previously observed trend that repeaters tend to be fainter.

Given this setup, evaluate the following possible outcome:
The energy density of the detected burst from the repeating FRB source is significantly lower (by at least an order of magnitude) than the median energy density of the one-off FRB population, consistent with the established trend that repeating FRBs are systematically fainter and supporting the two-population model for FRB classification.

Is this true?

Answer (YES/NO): NO